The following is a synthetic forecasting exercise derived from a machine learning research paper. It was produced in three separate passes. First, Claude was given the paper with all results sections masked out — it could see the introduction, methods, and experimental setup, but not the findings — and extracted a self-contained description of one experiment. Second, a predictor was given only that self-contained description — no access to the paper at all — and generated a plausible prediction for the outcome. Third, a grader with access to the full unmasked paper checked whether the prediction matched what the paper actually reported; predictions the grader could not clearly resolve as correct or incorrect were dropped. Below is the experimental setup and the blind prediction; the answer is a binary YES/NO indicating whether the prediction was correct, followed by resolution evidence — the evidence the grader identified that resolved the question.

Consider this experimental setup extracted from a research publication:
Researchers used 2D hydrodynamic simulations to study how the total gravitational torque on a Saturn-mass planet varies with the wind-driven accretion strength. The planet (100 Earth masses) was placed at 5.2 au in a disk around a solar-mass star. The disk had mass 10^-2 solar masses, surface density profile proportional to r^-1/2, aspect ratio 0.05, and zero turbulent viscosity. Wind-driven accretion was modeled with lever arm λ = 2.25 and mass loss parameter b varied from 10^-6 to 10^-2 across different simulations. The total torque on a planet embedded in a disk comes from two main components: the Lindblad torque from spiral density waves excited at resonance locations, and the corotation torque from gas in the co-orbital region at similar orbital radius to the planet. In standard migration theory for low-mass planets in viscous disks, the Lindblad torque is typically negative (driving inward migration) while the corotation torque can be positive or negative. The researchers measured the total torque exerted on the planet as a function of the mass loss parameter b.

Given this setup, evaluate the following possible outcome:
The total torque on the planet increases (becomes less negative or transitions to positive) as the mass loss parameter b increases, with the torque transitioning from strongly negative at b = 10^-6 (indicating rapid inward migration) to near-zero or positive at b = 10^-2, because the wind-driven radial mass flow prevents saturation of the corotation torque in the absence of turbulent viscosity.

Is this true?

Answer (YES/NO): NO